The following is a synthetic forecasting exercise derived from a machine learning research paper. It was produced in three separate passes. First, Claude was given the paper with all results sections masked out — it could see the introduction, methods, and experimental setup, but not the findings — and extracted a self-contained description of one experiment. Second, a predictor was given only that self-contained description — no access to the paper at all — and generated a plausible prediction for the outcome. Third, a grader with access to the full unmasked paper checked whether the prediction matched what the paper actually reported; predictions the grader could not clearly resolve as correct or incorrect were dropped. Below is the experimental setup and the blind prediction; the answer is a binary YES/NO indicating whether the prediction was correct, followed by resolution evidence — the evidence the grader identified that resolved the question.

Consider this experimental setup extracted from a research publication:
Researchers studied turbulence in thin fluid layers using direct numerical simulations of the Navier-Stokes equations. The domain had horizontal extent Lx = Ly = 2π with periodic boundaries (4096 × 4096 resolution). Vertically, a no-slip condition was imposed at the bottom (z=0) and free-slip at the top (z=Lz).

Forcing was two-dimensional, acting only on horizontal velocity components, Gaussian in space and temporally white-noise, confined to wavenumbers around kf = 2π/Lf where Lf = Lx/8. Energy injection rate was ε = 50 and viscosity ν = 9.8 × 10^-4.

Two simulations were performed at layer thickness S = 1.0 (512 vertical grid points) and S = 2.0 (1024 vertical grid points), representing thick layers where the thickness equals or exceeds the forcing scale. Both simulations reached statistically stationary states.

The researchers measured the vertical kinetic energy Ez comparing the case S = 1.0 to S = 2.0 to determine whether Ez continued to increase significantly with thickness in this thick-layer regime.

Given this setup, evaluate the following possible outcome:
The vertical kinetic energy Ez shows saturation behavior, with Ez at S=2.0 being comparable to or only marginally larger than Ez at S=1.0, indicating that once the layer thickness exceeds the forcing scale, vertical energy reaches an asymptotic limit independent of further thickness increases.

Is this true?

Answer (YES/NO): NO